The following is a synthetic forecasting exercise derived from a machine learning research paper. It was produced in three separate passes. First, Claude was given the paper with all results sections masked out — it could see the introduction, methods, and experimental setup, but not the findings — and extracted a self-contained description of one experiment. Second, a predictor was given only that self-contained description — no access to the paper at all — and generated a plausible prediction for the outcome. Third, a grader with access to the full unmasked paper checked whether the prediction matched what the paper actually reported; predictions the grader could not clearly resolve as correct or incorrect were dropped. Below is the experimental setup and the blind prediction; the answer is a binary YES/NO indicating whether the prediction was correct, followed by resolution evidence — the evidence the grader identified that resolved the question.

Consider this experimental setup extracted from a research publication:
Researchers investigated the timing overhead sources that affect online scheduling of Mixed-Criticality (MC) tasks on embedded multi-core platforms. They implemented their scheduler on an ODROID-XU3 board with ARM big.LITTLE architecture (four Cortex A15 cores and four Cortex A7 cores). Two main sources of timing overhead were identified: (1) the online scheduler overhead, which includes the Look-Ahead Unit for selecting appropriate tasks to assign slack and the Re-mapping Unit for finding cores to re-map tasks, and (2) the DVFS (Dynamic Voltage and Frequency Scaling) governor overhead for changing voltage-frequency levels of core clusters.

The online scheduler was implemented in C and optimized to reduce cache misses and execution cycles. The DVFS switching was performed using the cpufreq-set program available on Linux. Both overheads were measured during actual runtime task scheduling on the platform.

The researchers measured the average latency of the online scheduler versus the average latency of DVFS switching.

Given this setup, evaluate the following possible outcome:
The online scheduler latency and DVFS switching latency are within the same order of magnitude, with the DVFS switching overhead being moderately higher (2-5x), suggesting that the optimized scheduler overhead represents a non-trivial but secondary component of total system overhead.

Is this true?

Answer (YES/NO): NO